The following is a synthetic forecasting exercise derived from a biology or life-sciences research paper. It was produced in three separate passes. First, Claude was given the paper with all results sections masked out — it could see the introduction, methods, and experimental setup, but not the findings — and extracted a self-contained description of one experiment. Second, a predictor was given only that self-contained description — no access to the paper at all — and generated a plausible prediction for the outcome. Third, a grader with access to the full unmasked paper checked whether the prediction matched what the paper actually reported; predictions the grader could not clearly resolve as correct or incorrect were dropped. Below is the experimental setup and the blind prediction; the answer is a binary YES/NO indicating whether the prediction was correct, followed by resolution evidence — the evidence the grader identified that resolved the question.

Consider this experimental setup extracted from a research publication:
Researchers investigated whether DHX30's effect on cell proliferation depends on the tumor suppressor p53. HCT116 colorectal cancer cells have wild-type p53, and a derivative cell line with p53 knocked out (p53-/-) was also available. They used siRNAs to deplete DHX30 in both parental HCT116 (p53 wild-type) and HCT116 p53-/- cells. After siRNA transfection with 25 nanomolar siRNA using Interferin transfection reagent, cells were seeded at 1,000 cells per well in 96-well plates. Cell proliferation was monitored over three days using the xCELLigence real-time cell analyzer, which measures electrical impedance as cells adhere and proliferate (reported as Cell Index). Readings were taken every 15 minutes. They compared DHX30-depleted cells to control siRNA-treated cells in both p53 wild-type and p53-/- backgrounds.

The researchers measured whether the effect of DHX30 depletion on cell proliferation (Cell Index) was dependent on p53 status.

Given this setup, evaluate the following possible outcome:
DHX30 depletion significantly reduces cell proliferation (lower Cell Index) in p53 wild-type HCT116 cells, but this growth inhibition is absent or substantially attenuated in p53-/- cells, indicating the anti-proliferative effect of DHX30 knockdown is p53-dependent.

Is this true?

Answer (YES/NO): YES